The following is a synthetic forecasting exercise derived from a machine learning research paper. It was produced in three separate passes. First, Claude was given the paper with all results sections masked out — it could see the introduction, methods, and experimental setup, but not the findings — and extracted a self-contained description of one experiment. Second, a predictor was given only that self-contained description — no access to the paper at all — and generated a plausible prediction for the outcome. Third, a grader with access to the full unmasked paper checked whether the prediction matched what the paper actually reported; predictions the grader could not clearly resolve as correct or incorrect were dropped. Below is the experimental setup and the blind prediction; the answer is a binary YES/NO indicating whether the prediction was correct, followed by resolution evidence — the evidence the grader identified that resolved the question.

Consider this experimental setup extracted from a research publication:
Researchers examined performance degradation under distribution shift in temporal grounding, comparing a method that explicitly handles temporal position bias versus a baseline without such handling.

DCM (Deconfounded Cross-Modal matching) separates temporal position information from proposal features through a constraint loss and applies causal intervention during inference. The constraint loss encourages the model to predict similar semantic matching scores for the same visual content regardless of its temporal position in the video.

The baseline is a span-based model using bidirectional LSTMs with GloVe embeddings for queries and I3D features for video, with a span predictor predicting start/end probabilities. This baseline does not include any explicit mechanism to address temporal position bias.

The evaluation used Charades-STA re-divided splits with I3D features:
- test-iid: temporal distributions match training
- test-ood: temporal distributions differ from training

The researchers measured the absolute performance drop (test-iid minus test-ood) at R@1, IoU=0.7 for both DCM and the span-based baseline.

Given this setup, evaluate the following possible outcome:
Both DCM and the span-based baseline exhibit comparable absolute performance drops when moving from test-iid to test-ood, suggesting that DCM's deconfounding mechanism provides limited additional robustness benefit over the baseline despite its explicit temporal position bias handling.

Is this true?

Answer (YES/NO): YES